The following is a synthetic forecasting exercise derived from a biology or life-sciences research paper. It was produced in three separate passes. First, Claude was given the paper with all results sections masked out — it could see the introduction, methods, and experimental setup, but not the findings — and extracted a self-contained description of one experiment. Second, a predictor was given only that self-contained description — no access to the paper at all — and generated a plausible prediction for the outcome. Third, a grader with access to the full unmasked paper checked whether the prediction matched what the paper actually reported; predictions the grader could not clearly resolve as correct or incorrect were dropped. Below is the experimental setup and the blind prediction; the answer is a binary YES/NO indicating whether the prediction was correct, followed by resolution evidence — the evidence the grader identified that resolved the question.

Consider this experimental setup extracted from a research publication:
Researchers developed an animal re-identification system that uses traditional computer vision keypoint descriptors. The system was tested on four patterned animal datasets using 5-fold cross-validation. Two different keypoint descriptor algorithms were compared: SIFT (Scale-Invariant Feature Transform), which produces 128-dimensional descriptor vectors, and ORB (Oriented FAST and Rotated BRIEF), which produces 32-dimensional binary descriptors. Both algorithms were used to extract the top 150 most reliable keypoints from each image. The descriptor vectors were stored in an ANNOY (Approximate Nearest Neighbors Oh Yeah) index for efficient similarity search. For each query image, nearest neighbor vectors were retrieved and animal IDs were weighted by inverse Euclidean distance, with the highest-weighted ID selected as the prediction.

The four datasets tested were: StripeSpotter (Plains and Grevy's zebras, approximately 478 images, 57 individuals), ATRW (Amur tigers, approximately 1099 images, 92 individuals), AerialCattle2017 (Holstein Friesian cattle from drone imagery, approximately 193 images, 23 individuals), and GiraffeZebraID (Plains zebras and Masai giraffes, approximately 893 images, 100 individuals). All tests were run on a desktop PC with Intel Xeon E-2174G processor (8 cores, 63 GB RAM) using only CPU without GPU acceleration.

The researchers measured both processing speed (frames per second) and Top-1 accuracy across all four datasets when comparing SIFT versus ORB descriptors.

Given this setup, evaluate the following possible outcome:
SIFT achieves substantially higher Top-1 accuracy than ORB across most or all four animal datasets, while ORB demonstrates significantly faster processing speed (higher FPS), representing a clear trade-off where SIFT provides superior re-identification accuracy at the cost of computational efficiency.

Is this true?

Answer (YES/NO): YES